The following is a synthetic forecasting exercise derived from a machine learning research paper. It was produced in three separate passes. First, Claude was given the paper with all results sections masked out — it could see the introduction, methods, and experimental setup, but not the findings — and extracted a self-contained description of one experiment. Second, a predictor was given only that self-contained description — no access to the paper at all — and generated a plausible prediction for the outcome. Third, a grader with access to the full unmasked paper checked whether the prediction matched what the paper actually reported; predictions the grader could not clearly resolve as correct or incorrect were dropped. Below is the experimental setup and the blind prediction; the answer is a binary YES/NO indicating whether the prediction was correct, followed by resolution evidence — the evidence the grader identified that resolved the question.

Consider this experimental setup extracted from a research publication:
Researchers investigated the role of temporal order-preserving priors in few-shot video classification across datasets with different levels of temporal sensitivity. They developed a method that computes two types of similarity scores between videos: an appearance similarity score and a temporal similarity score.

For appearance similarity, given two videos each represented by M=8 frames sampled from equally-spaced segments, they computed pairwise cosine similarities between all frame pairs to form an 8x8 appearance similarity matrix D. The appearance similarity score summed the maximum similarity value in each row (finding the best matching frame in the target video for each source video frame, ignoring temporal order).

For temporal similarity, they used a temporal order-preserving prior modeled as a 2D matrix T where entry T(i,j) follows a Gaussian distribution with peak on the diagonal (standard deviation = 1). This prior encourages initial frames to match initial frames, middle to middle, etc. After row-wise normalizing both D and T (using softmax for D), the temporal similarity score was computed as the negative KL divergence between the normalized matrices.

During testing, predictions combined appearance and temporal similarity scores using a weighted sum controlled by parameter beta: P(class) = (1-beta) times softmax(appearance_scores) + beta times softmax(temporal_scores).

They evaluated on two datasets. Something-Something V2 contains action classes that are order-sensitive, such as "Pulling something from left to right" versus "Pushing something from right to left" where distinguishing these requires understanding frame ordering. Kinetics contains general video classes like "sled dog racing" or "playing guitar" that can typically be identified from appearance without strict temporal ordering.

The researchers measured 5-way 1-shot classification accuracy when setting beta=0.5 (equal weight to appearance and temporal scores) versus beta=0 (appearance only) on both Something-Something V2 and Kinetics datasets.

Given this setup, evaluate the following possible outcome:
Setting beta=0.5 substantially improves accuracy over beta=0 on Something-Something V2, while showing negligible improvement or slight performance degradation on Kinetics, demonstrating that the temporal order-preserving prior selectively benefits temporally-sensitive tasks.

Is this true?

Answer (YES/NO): NO